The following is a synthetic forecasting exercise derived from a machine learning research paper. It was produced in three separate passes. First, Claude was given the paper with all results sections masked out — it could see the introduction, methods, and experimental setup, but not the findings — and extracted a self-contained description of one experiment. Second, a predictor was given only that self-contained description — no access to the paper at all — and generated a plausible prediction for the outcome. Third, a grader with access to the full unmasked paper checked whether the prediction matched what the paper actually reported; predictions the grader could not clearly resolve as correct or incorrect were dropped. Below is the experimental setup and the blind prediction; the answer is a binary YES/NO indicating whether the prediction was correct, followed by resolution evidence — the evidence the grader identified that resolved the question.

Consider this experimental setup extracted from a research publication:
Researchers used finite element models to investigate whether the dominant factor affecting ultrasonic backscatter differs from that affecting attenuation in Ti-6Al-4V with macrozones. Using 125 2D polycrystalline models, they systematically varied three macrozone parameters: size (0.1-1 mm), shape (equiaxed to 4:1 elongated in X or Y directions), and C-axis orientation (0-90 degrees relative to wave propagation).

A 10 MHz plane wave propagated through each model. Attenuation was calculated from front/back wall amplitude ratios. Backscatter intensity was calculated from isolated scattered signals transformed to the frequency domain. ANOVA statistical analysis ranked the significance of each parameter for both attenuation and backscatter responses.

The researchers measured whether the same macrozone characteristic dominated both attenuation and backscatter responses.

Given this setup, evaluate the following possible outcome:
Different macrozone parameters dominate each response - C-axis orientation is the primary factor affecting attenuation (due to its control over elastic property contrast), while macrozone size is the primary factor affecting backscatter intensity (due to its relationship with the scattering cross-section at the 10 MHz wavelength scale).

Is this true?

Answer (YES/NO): NO